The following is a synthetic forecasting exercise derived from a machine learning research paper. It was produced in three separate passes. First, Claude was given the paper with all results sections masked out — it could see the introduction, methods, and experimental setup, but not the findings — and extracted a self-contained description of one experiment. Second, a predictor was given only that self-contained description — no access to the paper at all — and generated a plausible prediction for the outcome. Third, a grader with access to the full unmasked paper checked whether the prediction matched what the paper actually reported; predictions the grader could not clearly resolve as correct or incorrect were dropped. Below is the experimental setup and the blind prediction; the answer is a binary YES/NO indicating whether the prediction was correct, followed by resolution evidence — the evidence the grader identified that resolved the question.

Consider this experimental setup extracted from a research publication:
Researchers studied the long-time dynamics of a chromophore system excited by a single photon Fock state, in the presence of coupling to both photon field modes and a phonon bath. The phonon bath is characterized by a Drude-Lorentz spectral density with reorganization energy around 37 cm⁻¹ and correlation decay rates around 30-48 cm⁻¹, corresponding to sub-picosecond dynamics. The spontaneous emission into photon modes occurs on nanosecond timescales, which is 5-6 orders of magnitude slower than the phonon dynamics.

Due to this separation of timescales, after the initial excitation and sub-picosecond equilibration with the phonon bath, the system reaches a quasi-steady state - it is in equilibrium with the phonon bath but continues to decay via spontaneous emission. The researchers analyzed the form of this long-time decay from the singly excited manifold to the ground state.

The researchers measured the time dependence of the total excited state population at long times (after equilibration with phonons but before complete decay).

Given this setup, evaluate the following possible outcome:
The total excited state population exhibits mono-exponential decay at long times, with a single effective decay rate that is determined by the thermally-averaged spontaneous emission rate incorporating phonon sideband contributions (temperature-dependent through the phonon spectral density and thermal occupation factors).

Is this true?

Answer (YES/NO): NO